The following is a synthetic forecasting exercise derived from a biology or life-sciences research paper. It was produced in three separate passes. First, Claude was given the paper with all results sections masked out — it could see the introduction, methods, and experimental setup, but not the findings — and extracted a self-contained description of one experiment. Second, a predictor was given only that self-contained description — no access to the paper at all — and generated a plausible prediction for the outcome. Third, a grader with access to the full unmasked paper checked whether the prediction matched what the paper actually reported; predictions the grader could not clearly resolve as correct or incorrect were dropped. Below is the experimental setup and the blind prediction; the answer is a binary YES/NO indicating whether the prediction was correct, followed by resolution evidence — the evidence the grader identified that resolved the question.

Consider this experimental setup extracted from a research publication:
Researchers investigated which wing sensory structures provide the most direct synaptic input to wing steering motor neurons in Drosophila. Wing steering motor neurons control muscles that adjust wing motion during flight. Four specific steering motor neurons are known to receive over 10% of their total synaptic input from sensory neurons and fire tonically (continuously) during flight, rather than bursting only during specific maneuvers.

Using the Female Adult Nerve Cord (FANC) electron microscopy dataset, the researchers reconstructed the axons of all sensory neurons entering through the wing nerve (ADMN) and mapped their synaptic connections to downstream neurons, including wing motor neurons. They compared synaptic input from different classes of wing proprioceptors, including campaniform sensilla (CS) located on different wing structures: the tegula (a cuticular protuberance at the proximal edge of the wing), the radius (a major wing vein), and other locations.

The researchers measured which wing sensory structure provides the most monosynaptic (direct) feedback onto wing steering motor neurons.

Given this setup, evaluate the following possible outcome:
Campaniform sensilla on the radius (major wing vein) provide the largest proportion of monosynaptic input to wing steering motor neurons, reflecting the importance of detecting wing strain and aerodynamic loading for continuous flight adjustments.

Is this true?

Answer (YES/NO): NO